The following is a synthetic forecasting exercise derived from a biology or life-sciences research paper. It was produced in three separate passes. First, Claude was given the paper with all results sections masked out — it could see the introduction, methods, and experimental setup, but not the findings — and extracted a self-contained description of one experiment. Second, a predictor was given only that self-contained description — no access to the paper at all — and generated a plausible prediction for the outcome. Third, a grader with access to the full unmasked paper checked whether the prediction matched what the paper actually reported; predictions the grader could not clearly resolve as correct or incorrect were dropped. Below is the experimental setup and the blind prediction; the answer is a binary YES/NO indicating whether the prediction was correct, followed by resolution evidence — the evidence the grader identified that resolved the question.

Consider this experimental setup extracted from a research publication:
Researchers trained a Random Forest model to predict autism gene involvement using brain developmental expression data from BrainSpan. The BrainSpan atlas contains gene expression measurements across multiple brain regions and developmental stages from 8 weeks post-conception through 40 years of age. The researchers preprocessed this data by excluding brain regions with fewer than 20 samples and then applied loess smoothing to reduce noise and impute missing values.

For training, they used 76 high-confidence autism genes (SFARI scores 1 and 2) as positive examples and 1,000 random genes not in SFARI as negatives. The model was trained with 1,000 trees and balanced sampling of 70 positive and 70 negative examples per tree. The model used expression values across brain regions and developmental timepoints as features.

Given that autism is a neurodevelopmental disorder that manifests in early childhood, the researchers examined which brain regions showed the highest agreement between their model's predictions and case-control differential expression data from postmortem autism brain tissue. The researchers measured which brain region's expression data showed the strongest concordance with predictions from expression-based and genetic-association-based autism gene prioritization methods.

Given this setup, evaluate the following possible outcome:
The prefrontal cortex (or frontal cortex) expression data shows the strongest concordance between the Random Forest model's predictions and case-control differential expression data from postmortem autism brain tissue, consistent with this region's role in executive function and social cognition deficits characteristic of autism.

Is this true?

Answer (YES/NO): YES